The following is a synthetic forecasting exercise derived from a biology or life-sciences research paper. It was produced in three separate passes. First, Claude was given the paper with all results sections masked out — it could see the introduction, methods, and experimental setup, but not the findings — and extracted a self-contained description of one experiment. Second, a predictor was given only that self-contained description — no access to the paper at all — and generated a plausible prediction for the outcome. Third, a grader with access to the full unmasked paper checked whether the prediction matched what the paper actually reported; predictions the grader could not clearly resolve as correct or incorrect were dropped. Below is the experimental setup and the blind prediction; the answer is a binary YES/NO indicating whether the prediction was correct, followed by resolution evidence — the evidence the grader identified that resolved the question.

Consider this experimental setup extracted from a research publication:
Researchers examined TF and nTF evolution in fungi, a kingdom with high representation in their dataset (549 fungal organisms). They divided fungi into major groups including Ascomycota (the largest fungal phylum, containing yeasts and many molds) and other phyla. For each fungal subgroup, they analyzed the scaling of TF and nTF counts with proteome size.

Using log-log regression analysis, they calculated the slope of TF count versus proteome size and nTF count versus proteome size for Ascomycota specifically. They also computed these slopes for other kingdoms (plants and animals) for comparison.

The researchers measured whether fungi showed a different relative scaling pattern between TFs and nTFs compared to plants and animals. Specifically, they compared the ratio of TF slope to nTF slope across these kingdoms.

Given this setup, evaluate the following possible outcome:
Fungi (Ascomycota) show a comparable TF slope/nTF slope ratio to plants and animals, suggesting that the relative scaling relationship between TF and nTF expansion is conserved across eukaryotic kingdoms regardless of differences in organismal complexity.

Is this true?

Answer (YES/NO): NO